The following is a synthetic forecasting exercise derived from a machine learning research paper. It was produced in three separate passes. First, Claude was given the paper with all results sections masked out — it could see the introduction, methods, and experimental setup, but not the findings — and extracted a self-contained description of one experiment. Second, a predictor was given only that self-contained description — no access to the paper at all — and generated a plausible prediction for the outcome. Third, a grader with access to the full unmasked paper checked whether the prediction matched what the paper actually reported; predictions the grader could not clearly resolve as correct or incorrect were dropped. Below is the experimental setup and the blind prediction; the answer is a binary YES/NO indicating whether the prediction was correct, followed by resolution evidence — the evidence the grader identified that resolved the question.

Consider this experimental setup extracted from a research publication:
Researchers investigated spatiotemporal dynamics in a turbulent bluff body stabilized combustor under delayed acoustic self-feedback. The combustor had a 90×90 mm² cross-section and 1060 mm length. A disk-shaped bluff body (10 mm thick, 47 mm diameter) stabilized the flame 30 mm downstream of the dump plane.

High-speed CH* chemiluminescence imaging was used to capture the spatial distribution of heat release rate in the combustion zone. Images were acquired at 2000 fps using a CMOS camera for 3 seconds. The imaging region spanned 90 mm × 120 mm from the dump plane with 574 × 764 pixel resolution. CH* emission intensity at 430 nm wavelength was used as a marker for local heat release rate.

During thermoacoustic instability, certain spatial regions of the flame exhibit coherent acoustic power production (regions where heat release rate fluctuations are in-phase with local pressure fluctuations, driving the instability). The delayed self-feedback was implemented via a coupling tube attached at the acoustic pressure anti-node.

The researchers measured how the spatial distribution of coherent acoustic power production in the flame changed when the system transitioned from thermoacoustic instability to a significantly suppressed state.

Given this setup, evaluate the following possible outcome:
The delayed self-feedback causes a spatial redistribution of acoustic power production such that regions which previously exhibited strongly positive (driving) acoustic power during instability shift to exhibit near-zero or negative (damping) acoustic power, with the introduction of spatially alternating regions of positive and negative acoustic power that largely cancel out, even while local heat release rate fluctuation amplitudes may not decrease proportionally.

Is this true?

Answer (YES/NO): NO